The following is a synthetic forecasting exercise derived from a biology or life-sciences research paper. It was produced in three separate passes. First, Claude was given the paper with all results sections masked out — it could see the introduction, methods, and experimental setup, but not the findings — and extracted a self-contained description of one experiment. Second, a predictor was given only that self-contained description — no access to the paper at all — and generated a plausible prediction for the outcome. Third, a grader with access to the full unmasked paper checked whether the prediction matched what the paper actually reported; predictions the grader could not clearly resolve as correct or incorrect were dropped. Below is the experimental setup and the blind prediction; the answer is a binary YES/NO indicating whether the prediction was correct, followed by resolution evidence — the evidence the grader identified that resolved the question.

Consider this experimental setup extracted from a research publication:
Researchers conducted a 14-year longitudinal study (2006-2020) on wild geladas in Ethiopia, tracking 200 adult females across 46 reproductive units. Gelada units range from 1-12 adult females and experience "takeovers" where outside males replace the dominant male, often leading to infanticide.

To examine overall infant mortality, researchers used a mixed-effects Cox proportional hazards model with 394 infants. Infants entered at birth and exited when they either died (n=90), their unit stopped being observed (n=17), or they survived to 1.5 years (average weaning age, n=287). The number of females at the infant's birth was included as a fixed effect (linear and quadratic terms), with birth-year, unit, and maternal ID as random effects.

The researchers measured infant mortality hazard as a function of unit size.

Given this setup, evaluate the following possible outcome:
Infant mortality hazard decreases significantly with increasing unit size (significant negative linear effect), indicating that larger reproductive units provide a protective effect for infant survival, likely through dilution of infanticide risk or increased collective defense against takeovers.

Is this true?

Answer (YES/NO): NO